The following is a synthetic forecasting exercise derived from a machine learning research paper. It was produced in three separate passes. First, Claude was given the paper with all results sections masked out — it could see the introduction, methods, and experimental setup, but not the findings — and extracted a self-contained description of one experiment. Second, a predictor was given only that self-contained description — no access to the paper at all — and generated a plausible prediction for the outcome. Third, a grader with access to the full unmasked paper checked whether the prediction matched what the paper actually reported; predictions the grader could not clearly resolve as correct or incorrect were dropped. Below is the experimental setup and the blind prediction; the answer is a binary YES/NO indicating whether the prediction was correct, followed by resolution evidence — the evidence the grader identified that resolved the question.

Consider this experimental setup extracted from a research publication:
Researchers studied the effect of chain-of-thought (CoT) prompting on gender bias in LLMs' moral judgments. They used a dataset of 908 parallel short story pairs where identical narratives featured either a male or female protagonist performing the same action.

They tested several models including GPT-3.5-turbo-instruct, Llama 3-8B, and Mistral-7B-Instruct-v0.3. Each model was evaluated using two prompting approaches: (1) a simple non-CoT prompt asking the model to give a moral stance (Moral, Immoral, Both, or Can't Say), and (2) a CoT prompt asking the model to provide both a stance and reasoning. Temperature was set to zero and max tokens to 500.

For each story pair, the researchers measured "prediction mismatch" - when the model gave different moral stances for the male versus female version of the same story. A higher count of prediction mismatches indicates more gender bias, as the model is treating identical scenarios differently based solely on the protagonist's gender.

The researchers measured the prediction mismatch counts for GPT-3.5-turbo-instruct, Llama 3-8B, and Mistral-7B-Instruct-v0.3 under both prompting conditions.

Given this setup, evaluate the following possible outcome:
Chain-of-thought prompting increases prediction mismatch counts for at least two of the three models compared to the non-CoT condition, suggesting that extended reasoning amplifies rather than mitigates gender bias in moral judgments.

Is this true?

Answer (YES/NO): NO